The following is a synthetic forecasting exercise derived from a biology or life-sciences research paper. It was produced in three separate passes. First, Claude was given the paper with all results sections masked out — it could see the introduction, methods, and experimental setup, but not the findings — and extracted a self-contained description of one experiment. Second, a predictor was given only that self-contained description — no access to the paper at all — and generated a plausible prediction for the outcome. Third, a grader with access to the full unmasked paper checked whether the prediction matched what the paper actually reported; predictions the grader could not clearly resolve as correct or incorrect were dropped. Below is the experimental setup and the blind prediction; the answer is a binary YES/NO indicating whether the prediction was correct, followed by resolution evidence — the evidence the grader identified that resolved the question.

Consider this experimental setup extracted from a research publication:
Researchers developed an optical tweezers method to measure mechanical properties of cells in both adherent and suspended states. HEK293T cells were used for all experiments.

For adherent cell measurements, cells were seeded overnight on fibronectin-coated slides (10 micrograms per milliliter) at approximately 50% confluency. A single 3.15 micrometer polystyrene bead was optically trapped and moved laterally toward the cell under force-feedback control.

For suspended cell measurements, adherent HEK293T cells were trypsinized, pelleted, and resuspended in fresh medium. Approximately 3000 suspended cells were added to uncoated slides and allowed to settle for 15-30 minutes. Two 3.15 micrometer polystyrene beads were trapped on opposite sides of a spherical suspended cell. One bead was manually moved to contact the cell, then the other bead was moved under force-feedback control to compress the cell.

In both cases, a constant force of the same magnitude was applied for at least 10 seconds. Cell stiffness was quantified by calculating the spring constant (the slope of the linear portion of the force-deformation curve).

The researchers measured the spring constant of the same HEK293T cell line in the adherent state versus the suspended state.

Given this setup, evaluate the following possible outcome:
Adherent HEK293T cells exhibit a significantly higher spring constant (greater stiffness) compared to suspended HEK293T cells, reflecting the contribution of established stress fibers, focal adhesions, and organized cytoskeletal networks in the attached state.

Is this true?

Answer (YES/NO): YES